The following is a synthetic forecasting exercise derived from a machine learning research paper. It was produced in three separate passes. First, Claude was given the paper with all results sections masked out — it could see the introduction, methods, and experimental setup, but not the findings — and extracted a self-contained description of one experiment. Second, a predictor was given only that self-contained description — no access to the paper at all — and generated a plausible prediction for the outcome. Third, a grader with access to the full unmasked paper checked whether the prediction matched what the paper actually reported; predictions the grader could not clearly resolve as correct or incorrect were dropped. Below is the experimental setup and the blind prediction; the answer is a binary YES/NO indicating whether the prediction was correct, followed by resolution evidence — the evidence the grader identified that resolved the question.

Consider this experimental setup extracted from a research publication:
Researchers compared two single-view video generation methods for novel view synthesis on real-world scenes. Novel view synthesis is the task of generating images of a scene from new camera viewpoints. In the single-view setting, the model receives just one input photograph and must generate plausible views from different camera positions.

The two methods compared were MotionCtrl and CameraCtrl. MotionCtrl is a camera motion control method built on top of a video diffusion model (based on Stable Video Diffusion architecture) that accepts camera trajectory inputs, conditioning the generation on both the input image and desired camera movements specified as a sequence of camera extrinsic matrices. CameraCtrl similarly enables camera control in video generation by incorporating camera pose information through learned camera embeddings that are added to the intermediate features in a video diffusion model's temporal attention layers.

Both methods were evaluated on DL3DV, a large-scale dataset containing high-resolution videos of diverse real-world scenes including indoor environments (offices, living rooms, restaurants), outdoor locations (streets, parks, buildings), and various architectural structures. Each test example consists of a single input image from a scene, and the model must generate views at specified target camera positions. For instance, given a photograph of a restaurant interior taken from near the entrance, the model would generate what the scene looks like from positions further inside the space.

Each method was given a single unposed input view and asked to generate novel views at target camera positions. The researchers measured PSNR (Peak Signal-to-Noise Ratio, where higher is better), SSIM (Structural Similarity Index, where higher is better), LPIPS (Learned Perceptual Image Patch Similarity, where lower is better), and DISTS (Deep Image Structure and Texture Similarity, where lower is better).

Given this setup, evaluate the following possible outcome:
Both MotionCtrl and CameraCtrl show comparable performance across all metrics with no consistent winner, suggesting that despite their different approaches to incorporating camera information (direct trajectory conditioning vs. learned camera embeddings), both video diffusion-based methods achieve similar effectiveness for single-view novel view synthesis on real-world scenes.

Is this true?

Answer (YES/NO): NO